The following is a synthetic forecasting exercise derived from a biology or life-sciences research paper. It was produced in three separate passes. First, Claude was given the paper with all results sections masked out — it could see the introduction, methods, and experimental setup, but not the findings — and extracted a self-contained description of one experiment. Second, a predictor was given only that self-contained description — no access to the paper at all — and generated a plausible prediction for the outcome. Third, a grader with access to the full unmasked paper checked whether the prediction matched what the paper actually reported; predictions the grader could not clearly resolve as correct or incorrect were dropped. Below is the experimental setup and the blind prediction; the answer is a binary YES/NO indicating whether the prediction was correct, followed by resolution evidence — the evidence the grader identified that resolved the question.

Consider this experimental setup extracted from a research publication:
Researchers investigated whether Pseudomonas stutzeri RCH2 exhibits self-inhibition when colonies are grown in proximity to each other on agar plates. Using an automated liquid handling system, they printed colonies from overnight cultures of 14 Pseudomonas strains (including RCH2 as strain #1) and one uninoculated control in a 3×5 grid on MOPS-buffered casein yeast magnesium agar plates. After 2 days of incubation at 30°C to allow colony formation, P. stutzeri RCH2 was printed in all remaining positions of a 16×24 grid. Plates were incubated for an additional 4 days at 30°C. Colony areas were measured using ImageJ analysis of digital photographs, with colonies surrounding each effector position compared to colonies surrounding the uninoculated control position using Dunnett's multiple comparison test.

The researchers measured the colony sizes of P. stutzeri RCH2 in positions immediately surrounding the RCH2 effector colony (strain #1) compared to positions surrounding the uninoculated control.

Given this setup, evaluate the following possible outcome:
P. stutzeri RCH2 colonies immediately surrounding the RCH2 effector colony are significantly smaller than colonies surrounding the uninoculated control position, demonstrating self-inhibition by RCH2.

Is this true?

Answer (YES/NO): NO